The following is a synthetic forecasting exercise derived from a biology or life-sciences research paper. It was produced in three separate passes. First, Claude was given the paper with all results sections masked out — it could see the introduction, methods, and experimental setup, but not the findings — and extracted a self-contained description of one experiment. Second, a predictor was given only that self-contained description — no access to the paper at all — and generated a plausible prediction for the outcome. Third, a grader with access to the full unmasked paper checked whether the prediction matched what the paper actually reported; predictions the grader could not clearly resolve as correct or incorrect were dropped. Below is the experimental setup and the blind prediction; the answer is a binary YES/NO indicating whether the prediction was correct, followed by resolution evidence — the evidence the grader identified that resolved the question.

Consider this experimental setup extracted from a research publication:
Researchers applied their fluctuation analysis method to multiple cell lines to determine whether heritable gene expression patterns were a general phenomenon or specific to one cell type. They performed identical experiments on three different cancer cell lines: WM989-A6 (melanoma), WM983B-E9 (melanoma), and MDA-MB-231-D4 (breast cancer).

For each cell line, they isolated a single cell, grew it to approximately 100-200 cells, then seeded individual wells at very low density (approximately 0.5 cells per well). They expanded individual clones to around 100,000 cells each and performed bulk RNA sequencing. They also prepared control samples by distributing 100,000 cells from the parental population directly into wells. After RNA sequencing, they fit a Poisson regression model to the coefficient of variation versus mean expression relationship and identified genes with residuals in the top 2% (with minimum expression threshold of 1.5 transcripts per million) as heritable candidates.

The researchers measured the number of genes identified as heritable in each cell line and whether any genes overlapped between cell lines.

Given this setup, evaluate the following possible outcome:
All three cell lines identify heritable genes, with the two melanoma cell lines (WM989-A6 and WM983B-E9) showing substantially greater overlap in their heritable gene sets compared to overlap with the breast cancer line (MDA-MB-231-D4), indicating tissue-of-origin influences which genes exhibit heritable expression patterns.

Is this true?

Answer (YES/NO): NO